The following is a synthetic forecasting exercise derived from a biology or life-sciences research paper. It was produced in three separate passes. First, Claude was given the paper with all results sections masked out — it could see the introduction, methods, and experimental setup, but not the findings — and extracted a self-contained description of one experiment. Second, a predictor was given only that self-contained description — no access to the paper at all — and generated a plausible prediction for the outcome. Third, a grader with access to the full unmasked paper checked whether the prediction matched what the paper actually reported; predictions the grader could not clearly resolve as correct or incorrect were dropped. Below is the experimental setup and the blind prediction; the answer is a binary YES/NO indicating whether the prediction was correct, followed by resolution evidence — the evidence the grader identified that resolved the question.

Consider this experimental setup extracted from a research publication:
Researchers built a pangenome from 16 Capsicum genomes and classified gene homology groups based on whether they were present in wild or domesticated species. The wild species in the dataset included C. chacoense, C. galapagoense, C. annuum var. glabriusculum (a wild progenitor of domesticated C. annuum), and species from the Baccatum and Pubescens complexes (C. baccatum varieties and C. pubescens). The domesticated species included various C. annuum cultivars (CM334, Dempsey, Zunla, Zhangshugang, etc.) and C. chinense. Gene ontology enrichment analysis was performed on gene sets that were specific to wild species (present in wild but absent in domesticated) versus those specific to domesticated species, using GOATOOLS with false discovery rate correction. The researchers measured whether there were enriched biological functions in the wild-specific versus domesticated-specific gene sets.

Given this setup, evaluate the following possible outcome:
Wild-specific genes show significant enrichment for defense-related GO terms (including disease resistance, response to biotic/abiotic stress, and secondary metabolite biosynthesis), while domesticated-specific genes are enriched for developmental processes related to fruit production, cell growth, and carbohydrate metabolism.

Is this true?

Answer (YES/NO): NO